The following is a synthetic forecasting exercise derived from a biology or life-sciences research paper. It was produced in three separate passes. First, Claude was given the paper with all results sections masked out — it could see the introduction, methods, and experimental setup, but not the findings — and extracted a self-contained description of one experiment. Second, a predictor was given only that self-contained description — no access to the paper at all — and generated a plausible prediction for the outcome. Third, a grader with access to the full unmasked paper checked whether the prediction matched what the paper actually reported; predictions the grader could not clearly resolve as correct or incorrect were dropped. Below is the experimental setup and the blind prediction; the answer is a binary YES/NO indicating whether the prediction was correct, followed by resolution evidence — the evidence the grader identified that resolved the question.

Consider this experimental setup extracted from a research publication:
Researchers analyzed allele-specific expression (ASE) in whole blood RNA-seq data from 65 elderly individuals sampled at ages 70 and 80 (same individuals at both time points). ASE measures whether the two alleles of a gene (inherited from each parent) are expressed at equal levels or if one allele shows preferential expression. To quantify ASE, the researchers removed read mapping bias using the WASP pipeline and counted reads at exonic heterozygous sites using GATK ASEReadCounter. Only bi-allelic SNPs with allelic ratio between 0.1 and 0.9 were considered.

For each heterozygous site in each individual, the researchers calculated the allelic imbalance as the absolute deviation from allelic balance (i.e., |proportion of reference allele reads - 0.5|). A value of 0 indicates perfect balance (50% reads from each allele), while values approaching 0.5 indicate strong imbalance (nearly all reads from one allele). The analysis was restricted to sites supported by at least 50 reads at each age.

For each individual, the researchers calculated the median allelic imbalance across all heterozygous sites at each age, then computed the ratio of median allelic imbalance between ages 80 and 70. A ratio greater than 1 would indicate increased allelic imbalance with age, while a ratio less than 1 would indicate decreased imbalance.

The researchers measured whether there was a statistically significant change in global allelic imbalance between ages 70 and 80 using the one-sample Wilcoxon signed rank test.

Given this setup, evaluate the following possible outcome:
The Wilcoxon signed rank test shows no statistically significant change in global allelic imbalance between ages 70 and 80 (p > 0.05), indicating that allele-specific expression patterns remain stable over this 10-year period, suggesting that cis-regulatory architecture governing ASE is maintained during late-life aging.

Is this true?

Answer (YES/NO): NO